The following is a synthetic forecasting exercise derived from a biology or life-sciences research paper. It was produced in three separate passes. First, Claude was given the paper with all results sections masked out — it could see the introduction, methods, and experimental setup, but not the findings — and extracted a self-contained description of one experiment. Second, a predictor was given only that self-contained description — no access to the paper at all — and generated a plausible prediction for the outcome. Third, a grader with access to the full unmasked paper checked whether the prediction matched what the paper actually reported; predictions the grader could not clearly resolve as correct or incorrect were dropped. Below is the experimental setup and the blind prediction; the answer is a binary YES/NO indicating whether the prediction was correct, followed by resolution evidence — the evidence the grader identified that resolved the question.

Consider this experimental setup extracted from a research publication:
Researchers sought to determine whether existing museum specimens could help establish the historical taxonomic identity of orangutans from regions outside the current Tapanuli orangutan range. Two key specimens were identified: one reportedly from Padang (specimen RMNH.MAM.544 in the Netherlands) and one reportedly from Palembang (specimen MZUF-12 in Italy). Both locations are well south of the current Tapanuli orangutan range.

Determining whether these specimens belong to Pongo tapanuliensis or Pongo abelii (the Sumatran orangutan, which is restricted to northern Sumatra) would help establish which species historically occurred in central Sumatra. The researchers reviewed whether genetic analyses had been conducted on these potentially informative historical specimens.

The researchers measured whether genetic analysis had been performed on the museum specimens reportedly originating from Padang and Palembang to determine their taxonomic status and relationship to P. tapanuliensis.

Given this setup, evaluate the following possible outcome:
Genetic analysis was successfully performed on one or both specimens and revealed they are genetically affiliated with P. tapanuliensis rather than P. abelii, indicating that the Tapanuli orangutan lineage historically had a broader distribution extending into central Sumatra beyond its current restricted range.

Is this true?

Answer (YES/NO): NO